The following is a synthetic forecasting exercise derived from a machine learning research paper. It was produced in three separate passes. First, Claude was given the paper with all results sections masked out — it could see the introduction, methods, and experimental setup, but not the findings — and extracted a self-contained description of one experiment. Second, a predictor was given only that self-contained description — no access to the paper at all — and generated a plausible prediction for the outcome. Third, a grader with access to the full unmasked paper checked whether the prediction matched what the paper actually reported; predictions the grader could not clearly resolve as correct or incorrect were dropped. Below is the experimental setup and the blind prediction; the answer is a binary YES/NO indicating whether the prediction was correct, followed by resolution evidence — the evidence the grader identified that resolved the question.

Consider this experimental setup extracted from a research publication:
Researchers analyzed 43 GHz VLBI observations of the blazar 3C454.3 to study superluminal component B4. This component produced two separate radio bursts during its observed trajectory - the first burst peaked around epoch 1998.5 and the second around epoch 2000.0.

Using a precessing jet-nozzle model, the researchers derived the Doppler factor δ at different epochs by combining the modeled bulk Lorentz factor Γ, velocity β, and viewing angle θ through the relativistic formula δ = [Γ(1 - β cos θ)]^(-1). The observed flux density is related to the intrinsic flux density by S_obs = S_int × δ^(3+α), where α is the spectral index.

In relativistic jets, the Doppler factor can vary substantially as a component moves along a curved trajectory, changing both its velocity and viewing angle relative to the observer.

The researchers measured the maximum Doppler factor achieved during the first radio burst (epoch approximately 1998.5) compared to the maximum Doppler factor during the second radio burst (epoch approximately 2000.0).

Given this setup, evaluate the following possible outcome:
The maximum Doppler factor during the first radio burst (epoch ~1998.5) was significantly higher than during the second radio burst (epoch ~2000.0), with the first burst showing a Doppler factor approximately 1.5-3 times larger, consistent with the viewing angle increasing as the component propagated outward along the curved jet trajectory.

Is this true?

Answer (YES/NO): YES